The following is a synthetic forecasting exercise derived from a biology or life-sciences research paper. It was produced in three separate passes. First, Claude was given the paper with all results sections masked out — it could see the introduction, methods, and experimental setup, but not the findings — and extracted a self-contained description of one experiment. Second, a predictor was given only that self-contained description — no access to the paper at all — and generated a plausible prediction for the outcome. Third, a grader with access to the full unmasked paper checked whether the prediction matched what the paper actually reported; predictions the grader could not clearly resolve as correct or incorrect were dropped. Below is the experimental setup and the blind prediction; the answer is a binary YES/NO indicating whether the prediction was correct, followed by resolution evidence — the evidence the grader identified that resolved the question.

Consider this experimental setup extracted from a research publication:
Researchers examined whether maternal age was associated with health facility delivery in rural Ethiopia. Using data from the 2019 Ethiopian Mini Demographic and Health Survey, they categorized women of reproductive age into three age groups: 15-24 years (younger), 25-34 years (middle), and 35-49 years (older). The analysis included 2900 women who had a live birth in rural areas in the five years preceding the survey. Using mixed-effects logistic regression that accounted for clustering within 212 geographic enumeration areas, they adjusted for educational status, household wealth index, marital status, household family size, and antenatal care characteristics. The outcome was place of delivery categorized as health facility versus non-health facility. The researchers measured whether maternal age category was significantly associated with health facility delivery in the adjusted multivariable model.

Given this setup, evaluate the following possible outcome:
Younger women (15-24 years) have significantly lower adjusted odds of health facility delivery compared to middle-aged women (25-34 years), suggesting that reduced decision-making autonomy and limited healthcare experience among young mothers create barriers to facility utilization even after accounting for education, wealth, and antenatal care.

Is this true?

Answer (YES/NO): NO